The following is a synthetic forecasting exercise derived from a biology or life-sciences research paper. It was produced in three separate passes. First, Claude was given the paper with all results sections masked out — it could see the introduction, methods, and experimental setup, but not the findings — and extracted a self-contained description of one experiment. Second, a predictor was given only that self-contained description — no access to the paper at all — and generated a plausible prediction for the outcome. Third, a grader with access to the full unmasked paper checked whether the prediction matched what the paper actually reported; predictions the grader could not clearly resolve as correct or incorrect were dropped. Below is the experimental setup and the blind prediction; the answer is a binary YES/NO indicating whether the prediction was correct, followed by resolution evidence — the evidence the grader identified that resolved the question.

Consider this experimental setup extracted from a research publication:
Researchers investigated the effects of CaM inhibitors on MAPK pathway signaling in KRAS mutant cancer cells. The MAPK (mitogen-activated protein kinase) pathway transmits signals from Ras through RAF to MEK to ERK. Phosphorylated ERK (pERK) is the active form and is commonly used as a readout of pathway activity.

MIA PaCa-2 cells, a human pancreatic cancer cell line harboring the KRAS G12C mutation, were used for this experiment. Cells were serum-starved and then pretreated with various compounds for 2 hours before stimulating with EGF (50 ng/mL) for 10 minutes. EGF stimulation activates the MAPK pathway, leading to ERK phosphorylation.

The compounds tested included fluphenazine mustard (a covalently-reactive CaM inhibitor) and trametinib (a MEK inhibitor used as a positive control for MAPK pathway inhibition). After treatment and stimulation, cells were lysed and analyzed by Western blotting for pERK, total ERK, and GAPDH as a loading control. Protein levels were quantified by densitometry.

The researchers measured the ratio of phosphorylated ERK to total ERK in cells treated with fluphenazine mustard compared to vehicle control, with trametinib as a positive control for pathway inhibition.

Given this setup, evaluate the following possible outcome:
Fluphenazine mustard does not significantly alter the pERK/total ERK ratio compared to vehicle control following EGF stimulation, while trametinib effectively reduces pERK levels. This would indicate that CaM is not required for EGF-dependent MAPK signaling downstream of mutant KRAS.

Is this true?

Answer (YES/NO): NO